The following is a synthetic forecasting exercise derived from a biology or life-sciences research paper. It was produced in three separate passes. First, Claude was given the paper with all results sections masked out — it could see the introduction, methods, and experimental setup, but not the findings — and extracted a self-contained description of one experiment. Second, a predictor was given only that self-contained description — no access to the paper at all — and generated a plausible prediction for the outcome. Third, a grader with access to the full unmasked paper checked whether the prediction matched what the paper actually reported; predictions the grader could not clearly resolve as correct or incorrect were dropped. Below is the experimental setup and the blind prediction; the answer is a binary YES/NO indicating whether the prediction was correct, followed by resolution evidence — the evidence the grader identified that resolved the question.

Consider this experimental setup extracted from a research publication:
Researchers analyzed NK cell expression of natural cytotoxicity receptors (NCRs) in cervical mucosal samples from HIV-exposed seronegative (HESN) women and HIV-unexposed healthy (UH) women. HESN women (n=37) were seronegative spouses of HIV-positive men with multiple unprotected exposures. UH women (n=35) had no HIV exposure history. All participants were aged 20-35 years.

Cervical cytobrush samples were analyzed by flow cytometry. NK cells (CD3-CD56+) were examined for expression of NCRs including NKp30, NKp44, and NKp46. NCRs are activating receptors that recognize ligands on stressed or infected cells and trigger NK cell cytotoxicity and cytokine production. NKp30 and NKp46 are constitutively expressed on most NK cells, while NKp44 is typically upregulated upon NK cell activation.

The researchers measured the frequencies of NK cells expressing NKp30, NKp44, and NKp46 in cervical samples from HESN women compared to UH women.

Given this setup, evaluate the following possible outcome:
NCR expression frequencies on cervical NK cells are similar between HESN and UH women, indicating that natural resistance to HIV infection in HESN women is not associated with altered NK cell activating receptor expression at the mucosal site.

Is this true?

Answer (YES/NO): NO